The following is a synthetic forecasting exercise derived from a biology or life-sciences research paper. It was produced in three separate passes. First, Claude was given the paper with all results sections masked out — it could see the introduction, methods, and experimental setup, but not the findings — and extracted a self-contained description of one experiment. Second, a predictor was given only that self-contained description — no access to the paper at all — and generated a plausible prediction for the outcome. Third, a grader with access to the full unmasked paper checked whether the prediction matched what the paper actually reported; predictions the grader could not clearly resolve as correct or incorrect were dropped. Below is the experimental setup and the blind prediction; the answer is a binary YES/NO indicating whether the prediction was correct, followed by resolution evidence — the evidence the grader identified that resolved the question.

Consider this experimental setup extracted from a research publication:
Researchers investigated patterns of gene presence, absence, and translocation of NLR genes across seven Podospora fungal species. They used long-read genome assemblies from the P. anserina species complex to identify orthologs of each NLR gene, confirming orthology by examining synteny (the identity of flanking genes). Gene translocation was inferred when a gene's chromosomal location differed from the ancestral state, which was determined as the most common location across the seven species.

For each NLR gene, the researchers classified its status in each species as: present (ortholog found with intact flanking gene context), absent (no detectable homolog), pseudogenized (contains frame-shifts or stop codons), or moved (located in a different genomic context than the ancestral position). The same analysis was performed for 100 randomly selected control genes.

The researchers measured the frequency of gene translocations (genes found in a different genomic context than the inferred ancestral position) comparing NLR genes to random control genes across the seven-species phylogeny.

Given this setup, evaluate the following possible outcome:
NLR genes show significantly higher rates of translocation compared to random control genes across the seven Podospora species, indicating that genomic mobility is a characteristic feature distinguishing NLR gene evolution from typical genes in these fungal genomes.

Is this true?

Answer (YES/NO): NO